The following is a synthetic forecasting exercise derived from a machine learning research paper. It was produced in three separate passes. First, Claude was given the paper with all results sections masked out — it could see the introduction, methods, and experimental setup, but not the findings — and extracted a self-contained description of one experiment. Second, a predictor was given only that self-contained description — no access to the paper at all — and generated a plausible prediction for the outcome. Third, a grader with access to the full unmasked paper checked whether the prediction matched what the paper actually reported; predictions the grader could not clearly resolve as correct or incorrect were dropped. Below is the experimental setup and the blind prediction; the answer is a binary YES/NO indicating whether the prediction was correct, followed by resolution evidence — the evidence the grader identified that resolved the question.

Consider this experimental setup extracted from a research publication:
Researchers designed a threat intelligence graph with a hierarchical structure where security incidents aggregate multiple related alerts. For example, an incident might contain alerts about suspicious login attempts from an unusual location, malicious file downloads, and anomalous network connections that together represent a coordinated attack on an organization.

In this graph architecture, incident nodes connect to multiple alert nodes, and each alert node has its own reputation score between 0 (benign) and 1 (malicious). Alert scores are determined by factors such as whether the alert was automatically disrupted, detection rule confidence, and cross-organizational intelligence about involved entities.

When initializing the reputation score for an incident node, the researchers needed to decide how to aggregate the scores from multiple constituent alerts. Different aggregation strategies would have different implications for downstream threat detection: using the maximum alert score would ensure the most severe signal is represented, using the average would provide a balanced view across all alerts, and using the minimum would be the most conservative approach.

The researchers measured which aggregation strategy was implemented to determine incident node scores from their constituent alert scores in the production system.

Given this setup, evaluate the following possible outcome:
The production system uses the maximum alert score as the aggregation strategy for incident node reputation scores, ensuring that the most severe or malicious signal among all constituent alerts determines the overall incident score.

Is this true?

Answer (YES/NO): YES